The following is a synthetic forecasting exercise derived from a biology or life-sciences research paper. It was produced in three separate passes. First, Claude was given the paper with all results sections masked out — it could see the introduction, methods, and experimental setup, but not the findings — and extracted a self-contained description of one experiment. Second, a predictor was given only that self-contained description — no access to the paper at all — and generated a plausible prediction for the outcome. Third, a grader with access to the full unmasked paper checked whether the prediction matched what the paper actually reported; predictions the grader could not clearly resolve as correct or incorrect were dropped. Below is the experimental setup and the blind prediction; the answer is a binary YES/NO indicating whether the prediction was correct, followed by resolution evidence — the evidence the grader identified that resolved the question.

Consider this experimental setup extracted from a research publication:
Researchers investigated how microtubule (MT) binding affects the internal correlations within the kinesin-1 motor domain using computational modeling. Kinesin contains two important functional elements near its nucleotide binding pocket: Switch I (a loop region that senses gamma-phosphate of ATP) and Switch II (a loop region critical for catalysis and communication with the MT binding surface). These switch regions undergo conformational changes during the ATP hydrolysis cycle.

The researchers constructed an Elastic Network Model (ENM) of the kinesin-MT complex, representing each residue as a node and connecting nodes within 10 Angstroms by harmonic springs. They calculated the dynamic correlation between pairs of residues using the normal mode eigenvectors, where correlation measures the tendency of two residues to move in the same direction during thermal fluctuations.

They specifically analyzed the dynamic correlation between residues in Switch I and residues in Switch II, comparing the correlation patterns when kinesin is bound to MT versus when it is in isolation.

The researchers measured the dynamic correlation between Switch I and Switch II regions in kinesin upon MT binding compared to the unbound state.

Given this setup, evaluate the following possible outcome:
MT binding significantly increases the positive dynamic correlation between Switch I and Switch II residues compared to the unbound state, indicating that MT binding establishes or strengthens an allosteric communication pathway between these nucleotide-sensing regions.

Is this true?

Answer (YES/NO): YES